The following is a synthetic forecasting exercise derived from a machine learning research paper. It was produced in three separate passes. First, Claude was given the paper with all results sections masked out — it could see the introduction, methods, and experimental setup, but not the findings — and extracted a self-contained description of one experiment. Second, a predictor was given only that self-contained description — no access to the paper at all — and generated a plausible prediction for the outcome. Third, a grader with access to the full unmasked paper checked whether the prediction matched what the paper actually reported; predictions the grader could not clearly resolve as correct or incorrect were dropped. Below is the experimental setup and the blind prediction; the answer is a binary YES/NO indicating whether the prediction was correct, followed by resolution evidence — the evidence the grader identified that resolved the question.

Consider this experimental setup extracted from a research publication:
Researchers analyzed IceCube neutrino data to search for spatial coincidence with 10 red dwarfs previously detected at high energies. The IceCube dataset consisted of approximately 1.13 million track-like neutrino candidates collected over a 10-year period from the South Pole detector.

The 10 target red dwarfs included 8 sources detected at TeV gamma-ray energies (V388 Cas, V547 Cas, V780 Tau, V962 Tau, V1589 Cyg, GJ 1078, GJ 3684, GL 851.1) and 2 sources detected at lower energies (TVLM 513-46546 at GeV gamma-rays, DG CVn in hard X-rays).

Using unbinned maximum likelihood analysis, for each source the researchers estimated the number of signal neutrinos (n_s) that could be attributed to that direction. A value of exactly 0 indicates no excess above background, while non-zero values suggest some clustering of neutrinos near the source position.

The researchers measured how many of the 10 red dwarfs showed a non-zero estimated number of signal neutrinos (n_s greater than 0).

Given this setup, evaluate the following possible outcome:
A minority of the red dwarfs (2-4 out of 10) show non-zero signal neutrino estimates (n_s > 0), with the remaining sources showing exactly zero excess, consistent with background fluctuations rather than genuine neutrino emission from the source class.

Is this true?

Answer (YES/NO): YES